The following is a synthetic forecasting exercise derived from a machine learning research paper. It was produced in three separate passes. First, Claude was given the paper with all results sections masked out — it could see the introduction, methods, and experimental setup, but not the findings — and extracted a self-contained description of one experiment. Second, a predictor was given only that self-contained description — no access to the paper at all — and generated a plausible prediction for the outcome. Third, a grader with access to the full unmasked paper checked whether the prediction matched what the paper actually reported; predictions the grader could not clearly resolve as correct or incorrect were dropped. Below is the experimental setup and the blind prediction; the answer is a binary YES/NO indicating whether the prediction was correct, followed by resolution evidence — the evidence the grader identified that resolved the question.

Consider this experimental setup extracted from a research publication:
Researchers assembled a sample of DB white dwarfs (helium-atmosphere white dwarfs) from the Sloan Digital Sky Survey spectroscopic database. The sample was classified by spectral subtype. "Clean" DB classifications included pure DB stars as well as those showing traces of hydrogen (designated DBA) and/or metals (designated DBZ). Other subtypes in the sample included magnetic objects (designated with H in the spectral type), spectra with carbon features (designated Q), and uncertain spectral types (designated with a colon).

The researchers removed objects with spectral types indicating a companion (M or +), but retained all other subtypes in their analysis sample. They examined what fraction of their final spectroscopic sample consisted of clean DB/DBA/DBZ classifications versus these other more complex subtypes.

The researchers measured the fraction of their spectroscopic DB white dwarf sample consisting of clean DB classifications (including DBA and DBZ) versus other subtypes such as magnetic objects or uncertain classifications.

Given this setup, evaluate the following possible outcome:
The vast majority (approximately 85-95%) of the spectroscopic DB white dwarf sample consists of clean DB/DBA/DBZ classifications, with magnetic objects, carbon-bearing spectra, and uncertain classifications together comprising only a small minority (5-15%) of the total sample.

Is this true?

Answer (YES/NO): NO